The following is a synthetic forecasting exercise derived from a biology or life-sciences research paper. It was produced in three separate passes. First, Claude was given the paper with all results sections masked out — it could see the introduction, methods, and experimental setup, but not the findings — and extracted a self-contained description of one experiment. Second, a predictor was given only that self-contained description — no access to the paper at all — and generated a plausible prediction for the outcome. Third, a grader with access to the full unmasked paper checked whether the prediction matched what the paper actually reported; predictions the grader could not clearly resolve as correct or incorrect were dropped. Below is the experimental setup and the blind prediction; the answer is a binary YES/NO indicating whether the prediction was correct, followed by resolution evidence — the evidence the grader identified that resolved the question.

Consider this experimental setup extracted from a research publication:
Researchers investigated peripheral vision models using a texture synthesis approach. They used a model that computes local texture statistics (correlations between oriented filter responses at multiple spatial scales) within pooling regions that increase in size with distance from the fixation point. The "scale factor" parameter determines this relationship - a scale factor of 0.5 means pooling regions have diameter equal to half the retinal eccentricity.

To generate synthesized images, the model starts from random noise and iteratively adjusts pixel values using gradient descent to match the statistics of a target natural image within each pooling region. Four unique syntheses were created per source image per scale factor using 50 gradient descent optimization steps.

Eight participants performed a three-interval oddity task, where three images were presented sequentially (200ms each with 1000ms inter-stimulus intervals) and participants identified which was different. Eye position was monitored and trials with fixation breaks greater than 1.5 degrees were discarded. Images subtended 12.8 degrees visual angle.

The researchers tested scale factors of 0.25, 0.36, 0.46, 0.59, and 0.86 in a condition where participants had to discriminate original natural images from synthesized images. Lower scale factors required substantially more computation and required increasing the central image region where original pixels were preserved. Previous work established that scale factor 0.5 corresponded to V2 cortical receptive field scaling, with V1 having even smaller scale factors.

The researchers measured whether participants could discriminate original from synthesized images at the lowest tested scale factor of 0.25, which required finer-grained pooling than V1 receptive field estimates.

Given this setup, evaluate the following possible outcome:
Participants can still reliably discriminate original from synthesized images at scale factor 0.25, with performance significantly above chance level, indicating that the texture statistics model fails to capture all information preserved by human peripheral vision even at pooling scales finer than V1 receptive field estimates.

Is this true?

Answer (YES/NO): YES